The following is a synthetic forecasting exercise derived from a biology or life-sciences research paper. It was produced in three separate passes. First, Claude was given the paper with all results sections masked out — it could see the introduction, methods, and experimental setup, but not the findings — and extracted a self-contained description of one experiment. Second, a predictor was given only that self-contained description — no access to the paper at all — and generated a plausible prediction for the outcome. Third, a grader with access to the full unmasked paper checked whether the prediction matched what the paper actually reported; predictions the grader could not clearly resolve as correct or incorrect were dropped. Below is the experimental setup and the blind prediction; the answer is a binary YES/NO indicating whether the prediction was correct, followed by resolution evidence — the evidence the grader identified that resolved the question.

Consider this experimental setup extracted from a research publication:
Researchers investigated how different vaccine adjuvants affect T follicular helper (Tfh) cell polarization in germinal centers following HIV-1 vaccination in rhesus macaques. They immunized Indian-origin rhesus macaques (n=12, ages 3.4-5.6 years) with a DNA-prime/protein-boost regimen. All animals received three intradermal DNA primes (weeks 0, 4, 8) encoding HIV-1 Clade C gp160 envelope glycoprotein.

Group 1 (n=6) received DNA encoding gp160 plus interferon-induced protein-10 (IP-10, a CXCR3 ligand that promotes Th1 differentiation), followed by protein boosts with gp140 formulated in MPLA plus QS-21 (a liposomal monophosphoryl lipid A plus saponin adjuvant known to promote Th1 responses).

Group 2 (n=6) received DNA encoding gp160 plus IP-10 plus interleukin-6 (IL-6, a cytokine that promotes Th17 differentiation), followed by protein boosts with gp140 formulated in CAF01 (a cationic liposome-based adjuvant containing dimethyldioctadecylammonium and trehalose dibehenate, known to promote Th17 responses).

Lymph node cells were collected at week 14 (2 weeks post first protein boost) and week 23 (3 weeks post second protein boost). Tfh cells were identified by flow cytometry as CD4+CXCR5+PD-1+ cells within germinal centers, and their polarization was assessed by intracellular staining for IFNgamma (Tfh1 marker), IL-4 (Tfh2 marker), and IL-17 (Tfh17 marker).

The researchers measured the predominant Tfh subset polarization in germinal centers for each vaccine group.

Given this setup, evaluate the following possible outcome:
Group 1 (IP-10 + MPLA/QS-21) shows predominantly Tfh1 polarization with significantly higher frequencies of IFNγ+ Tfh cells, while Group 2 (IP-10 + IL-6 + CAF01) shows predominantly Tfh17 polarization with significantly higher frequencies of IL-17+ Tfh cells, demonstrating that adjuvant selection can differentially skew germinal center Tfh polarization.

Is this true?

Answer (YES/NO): NO